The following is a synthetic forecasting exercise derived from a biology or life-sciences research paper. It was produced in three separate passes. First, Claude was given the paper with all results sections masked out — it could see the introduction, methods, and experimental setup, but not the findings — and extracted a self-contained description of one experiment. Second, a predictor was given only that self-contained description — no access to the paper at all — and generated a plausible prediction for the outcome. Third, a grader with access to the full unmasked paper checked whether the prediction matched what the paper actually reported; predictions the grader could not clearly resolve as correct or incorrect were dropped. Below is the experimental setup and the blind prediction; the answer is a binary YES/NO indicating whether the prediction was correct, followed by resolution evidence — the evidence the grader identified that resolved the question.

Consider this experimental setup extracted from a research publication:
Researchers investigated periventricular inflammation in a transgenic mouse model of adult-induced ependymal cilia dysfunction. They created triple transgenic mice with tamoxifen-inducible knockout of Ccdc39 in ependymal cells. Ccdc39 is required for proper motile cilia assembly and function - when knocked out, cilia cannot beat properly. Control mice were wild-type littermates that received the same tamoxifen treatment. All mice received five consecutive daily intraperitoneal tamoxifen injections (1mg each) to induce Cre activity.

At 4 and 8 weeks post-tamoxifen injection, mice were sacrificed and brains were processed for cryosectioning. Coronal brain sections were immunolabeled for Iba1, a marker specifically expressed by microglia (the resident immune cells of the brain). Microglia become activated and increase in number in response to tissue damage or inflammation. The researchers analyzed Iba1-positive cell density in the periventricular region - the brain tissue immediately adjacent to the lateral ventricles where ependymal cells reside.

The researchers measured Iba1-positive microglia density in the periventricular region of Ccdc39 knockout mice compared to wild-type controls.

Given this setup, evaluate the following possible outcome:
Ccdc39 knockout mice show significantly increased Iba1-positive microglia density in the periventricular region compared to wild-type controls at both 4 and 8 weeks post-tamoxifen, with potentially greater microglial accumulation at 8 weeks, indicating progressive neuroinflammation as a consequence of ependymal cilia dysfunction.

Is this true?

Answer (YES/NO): NO